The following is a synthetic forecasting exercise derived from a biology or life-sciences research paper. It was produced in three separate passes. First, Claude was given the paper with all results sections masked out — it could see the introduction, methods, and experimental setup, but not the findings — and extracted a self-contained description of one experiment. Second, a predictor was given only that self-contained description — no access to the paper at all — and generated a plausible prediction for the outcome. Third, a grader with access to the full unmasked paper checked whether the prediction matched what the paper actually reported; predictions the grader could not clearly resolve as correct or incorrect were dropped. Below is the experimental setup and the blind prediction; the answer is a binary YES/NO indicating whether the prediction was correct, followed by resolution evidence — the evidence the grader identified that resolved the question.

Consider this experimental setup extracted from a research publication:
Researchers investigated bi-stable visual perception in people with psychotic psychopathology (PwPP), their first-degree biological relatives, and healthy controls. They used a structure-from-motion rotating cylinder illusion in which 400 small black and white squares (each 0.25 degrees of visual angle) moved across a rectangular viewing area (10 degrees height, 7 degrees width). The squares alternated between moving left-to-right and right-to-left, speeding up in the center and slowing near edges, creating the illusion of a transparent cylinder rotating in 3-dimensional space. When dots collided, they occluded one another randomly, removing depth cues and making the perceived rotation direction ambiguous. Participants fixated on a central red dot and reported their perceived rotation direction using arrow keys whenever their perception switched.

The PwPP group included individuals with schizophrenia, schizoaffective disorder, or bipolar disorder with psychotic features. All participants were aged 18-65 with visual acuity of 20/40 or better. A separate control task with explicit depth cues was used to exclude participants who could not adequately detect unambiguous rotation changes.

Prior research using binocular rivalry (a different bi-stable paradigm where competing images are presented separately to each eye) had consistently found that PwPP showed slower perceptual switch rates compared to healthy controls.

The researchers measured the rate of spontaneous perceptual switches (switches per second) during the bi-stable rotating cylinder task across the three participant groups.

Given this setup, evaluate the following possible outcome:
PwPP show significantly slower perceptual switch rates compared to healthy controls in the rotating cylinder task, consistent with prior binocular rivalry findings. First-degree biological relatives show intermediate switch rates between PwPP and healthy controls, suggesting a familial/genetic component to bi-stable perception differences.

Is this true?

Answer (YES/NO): NO